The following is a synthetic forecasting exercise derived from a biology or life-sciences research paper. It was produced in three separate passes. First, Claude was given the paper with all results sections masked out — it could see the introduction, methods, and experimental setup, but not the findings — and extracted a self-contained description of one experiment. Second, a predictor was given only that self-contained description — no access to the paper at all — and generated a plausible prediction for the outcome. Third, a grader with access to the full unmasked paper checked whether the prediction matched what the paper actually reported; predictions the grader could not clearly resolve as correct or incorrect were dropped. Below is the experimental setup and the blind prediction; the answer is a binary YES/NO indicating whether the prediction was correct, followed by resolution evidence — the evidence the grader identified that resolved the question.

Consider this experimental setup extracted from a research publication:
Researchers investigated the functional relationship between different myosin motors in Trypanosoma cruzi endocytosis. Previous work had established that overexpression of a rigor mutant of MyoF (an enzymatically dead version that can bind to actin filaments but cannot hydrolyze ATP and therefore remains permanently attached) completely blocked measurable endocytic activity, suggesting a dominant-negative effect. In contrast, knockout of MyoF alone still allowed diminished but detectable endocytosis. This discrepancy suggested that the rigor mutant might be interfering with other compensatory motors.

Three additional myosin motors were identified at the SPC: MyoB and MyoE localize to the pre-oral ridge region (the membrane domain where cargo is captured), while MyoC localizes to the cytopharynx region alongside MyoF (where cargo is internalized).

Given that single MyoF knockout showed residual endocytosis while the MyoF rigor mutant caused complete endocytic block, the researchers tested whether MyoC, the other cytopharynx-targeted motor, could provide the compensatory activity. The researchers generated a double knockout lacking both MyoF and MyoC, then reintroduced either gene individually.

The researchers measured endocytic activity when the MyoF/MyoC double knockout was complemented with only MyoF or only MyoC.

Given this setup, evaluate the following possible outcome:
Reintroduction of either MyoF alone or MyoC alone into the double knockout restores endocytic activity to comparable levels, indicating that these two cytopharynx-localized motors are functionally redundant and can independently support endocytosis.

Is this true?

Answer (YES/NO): NO